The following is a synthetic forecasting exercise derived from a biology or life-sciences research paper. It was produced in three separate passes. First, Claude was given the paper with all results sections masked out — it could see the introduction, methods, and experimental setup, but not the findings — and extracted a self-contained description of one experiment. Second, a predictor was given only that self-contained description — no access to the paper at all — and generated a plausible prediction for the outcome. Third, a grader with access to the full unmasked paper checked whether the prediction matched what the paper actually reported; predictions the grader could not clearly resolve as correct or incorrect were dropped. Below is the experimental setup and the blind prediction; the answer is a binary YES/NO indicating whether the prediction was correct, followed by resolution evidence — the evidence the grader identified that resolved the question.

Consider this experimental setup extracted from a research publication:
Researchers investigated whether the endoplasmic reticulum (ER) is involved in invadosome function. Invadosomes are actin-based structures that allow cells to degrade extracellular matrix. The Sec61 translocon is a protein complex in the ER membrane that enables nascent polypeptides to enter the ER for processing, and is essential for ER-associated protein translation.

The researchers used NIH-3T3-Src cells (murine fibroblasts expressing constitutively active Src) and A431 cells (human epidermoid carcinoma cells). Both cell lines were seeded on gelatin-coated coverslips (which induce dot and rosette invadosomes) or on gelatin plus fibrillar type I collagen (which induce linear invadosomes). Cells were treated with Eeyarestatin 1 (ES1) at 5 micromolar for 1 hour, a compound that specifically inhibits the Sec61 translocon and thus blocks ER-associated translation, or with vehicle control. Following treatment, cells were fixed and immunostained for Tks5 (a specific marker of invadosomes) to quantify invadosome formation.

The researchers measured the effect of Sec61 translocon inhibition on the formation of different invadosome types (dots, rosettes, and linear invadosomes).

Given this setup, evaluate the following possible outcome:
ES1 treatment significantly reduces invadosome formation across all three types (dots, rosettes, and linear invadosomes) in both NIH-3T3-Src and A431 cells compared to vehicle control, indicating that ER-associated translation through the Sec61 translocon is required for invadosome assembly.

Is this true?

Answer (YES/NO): YES